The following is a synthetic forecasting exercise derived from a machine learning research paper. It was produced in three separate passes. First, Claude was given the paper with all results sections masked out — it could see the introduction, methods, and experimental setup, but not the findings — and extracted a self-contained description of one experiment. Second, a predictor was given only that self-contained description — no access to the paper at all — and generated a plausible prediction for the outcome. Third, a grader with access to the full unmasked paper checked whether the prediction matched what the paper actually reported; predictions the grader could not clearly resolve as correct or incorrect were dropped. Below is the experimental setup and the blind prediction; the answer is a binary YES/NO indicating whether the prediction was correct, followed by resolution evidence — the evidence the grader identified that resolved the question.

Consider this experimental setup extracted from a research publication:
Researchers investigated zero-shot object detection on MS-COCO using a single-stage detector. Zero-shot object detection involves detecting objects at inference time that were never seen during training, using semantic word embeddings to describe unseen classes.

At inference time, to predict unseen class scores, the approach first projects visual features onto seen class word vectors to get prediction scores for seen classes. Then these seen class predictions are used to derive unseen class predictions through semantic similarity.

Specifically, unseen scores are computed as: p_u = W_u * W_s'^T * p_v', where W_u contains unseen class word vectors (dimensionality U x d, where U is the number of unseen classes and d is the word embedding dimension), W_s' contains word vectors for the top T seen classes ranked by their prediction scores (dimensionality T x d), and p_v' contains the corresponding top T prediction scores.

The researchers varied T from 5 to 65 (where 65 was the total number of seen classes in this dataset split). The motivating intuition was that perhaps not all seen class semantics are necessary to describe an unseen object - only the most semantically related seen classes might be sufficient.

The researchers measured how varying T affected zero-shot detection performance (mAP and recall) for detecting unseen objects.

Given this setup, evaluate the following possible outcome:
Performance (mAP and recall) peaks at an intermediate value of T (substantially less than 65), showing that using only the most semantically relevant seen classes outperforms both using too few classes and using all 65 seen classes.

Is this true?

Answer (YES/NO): NO